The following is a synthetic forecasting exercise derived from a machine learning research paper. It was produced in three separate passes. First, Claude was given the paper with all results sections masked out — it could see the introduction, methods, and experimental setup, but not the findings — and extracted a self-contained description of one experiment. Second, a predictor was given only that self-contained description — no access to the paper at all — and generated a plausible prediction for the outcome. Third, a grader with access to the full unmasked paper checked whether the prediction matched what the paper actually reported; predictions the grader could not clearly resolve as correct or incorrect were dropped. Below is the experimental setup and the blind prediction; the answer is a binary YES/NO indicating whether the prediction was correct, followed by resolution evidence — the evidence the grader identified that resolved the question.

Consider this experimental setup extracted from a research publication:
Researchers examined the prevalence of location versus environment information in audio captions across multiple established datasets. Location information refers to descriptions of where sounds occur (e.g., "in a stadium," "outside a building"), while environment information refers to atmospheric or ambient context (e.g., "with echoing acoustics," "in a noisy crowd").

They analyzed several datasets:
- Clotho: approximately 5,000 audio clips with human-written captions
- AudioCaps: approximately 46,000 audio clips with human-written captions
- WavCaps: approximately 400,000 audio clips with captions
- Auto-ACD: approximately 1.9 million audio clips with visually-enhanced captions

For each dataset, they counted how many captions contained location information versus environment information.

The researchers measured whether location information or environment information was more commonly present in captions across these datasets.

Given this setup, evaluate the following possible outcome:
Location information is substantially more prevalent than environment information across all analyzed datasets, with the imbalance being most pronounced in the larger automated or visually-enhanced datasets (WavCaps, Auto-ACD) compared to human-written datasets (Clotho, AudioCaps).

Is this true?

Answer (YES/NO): NO